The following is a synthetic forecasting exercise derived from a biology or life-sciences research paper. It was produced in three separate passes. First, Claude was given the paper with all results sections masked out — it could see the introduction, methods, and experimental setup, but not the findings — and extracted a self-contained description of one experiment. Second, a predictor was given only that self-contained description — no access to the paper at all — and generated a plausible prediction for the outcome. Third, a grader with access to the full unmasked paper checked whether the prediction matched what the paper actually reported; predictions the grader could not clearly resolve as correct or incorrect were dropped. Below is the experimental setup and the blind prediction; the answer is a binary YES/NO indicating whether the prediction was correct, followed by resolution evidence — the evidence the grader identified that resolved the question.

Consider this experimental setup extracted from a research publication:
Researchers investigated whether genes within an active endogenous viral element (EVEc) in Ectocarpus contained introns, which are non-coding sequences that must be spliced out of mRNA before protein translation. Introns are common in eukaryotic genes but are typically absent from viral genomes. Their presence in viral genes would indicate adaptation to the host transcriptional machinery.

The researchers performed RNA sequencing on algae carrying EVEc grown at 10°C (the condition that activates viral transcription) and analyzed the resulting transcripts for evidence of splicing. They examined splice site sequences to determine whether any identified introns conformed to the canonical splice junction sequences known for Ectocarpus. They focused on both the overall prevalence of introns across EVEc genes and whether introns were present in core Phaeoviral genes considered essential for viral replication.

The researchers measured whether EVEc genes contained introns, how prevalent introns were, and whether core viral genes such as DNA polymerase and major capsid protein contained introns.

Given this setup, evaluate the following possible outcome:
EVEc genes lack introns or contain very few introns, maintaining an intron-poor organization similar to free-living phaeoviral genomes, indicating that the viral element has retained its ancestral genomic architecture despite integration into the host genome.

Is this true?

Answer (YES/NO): NO